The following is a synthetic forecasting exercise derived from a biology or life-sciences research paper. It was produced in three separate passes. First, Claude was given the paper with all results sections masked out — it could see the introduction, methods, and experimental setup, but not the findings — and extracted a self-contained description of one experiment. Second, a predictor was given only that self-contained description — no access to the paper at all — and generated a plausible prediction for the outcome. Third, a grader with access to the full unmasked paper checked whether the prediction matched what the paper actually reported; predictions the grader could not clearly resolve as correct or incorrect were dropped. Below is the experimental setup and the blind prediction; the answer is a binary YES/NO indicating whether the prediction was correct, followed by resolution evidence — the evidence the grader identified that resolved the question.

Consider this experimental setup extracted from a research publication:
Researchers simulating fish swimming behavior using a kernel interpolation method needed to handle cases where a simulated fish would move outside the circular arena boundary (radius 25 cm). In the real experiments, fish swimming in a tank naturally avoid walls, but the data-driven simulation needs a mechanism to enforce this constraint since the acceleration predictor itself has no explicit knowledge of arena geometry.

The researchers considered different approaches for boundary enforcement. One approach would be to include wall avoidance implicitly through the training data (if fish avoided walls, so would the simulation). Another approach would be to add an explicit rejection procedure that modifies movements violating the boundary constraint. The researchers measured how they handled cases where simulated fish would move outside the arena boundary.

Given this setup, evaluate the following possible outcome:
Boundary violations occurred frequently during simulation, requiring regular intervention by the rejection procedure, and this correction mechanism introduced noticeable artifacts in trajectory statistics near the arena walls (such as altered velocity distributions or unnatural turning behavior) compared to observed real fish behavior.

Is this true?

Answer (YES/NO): NO